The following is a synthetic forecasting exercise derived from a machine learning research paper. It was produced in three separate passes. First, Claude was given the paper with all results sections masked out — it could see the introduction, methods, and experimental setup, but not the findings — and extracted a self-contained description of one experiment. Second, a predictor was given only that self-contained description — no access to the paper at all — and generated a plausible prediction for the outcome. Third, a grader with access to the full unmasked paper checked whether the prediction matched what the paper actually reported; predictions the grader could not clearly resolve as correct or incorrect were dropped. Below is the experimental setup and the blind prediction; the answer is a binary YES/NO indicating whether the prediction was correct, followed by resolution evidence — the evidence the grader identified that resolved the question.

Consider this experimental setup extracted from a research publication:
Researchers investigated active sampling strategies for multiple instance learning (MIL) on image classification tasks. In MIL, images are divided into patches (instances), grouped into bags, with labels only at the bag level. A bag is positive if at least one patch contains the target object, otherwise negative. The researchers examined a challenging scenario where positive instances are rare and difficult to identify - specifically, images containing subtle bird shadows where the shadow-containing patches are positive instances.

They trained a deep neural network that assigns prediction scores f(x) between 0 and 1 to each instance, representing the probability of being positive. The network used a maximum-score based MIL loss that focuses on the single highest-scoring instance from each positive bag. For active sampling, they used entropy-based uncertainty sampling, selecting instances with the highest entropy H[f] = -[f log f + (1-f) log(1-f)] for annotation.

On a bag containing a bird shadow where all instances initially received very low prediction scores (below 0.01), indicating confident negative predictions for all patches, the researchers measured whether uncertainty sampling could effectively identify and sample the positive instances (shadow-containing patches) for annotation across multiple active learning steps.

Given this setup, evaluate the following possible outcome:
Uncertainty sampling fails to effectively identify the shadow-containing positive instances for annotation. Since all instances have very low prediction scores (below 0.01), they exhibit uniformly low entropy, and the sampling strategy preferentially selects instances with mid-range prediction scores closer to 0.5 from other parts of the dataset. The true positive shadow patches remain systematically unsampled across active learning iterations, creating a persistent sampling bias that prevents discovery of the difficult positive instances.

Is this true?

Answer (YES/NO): YES